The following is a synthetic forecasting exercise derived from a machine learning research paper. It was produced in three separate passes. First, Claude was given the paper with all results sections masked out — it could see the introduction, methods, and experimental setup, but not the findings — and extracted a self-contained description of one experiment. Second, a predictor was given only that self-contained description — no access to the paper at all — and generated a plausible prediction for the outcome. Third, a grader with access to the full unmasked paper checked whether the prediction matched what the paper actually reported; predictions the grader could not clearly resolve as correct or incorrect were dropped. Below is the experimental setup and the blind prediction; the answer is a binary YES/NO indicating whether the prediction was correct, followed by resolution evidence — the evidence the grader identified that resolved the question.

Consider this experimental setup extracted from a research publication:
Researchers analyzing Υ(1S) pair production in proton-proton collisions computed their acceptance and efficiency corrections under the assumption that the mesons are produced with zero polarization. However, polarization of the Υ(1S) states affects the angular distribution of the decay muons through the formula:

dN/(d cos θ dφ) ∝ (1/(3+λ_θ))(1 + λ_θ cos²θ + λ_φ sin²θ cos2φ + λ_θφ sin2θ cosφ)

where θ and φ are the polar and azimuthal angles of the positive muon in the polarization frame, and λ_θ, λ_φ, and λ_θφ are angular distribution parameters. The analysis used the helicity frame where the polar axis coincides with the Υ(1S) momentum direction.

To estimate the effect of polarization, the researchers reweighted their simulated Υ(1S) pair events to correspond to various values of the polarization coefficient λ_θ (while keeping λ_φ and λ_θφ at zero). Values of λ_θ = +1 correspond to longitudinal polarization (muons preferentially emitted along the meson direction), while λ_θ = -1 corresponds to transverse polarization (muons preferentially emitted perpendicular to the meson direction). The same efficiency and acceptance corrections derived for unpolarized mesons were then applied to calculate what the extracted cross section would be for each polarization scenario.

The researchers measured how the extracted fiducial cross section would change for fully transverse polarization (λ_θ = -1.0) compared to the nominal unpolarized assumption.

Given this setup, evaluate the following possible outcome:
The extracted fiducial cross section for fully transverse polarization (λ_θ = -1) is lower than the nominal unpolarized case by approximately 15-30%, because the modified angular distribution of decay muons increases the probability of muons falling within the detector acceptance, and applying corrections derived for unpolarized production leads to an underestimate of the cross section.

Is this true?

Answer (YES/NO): NO